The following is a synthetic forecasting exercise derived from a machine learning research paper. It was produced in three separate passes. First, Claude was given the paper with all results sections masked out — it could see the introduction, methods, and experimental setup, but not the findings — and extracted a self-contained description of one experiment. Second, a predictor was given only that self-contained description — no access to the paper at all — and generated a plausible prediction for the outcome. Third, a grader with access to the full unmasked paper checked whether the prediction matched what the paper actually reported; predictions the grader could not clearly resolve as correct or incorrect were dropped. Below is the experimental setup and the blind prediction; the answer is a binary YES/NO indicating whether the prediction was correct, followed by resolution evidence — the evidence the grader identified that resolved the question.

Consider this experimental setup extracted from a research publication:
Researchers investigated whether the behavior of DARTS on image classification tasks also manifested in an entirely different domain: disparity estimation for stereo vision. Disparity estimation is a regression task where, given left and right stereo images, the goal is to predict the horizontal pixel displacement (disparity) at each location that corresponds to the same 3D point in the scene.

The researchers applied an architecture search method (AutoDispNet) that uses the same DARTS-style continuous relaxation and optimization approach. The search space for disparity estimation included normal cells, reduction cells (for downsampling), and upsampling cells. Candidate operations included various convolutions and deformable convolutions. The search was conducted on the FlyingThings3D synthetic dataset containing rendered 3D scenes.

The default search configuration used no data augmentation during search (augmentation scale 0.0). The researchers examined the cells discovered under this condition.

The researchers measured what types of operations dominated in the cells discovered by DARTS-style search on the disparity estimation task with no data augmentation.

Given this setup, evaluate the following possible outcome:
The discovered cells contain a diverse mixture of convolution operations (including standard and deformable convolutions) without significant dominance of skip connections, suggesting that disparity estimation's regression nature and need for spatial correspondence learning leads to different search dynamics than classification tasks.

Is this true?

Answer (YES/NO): NO